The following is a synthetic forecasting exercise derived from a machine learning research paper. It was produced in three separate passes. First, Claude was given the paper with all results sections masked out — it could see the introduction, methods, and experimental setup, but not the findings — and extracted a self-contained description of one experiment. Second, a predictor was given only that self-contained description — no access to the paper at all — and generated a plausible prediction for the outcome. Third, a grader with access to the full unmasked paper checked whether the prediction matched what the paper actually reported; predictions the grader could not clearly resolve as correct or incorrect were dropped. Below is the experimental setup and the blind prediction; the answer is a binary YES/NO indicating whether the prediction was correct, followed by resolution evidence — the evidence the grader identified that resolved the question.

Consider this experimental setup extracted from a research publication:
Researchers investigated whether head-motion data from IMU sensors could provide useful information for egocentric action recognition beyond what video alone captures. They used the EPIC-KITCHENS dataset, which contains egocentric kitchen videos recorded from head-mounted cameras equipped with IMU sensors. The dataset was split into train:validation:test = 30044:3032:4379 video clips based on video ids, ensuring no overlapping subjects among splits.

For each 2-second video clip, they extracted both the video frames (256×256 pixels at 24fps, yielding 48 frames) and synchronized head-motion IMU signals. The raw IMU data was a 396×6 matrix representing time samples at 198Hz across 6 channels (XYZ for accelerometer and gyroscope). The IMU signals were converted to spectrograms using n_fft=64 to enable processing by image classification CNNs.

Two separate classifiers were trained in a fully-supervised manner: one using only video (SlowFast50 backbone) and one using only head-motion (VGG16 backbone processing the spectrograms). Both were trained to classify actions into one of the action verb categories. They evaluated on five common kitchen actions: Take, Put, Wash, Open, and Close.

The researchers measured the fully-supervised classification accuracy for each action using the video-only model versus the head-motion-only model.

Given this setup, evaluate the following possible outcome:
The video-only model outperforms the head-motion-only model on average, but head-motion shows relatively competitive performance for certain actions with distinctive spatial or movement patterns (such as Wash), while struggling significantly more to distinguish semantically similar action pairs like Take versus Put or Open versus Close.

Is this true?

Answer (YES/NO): NO